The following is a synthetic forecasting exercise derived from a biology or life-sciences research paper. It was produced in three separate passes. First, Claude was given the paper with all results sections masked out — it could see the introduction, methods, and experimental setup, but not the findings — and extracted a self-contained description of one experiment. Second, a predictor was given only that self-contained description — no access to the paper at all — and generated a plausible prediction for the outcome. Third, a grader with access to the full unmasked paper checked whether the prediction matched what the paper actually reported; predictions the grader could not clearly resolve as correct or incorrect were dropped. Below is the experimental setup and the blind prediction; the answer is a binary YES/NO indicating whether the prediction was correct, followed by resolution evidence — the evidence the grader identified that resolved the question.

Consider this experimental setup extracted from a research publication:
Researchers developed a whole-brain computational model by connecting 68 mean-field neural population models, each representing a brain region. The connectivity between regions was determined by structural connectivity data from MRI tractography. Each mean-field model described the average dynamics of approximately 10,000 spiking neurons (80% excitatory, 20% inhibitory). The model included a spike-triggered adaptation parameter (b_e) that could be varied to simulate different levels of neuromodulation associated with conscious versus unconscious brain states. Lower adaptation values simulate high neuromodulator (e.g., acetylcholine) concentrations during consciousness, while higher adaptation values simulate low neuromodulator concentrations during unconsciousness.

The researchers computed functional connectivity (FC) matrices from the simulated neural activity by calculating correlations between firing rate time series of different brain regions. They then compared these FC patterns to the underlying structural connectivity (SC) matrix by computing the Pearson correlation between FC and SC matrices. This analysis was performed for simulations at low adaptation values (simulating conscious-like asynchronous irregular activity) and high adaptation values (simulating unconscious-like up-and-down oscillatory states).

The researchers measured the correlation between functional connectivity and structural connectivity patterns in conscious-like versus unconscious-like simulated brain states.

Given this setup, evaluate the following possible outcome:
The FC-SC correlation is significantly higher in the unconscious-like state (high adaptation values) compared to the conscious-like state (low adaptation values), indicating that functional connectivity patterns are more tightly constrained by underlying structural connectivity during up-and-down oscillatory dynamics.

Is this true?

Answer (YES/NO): YES